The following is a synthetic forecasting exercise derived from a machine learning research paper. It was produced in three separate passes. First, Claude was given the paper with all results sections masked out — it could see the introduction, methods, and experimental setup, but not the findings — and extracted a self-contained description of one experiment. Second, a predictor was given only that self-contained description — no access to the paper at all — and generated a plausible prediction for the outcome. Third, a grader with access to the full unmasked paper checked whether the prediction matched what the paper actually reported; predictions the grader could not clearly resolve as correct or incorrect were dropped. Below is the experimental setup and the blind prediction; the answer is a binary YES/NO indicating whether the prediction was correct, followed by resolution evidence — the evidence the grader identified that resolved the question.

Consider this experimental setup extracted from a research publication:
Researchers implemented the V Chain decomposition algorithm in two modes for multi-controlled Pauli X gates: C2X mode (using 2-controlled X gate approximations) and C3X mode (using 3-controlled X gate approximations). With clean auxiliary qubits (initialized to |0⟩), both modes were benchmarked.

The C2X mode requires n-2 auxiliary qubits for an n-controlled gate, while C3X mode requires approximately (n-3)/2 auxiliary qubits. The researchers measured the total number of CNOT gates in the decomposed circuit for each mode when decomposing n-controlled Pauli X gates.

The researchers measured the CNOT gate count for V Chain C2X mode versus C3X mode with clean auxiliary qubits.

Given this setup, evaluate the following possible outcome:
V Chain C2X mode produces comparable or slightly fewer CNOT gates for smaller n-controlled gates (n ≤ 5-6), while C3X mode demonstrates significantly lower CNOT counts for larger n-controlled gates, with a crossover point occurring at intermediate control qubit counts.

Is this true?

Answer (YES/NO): NO